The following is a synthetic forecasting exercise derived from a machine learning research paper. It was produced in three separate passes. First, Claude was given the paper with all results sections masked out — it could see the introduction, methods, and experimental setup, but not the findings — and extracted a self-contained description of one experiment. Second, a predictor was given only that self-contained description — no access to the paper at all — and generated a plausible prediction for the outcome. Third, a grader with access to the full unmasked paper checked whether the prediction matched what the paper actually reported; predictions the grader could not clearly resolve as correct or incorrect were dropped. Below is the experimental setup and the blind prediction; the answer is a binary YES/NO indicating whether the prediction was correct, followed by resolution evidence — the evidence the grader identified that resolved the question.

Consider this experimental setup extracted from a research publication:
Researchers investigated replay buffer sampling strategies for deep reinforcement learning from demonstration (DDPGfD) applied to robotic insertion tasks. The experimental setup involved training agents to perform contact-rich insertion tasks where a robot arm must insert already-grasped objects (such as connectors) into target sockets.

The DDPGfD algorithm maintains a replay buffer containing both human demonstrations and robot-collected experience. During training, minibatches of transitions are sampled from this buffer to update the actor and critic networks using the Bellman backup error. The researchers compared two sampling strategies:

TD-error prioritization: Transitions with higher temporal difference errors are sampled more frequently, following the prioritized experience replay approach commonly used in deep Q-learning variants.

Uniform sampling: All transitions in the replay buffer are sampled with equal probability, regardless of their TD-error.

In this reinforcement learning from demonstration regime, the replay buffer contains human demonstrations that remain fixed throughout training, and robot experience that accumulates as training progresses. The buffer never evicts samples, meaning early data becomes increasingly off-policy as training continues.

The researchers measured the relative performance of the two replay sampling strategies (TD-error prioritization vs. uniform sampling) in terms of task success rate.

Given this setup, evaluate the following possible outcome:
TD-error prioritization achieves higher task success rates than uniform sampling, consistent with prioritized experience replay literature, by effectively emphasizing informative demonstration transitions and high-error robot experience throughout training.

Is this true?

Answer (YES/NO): NO